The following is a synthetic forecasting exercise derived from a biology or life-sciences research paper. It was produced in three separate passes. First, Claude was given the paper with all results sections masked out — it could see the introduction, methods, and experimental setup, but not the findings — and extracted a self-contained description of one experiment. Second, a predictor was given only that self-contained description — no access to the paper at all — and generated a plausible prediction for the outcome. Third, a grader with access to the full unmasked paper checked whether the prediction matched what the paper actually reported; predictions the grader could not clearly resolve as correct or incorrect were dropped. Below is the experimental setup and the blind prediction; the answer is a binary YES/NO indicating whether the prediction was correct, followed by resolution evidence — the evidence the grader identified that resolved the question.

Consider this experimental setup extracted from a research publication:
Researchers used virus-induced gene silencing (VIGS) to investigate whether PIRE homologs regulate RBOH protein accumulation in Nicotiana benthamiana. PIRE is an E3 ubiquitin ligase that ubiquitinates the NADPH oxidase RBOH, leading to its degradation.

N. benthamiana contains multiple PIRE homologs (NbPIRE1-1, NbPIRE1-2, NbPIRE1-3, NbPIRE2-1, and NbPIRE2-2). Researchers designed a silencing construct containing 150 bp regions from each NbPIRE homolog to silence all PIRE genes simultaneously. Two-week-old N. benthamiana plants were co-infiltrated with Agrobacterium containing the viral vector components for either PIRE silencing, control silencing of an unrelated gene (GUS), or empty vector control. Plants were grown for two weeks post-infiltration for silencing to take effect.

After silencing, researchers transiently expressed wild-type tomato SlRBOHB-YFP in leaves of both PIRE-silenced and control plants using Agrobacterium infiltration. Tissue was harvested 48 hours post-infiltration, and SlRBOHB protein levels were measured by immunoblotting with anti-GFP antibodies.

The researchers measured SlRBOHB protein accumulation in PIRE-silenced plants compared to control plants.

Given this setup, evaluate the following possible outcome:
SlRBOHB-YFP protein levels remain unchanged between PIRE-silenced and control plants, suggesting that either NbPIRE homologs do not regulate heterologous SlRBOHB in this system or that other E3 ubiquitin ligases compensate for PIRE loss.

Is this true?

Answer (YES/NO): NO